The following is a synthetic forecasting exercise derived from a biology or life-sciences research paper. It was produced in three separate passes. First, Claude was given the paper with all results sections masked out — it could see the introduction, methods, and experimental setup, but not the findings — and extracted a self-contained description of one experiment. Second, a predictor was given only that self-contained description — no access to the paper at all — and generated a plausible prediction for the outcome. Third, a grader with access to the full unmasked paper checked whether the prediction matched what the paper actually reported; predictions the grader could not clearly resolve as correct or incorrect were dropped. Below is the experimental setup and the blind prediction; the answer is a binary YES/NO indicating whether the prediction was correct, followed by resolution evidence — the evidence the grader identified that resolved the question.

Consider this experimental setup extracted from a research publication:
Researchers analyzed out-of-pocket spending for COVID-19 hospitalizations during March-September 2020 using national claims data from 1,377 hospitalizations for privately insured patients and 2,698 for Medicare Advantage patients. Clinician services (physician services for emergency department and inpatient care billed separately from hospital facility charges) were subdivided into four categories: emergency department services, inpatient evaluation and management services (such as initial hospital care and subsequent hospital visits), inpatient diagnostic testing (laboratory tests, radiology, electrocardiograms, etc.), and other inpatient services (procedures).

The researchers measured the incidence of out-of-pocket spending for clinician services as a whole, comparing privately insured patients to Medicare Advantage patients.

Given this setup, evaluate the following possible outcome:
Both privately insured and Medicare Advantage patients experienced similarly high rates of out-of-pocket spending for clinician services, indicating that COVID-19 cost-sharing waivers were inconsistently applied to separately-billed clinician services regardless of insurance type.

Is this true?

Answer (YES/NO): NO